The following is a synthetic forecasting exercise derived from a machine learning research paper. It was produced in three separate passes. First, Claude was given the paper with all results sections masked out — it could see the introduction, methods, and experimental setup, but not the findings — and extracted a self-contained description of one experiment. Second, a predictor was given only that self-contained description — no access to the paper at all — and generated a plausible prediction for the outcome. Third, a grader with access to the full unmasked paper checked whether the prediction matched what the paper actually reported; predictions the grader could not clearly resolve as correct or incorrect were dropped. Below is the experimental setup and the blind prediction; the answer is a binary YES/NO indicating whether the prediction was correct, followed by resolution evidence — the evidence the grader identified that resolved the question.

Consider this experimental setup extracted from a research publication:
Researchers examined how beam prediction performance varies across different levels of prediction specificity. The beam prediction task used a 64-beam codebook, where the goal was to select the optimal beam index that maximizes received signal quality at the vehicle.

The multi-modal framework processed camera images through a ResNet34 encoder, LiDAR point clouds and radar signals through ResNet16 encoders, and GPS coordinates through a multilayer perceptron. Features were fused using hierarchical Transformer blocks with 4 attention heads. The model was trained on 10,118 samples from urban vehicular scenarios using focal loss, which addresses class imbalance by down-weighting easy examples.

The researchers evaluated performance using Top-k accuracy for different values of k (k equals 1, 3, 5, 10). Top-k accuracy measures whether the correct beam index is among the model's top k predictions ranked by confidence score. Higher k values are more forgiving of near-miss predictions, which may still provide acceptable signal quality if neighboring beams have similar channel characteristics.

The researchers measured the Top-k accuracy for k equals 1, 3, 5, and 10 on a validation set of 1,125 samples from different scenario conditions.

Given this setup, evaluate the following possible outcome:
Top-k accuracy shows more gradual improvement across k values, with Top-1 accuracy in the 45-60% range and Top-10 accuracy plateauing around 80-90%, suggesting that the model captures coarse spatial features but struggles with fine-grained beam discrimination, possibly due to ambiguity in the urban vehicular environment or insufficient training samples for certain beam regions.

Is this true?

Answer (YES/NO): NO